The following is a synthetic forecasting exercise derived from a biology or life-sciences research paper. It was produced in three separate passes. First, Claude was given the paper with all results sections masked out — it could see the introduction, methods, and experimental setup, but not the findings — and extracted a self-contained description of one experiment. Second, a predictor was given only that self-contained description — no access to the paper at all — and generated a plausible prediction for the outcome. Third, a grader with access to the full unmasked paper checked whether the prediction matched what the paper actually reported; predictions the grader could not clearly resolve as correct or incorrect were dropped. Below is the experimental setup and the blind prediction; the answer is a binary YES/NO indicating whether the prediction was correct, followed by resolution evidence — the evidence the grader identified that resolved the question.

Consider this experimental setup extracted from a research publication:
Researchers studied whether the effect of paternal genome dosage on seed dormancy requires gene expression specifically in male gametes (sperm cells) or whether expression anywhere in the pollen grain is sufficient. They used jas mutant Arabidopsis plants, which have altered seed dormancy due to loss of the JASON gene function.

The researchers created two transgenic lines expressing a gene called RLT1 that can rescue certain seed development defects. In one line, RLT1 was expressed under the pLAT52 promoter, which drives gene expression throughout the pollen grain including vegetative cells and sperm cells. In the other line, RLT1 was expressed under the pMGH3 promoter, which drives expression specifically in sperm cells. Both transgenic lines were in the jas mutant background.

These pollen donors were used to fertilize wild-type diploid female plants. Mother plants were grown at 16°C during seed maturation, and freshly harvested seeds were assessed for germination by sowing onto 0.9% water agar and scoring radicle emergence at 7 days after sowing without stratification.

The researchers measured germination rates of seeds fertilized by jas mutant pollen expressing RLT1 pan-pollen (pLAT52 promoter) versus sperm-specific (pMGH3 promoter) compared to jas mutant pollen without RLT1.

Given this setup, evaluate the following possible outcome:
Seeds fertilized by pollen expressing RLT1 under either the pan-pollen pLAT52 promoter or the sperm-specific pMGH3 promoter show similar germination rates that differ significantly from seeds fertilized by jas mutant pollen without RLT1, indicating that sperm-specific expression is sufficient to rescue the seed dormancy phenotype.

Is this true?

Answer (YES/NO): NO